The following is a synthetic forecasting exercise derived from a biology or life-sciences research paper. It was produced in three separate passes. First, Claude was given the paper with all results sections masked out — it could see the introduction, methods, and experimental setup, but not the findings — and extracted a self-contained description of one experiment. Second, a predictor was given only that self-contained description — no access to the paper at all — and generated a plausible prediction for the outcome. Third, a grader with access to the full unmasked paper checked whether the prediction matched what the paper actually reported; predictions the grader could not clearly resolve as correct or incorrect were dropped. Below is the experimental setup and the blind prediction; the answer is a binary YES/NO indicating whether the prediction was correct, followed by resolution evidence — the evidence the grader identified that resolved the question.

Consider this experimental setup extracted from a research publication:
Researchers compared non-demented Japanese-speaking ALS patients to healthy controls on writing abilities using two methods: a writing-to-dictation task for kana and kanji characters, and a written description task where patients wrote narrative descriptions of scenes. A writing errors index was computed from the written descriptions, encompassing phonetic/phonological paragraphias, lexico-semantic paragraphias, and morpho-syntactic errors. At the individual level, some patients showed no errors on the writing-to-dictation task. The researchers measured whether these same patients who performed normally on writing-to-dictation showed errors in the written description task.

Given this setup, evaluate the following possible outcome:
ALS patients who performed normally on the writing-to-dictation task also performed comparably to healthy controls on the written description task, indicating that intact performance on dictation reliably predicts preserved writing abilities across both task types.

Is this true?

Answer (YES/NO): NO